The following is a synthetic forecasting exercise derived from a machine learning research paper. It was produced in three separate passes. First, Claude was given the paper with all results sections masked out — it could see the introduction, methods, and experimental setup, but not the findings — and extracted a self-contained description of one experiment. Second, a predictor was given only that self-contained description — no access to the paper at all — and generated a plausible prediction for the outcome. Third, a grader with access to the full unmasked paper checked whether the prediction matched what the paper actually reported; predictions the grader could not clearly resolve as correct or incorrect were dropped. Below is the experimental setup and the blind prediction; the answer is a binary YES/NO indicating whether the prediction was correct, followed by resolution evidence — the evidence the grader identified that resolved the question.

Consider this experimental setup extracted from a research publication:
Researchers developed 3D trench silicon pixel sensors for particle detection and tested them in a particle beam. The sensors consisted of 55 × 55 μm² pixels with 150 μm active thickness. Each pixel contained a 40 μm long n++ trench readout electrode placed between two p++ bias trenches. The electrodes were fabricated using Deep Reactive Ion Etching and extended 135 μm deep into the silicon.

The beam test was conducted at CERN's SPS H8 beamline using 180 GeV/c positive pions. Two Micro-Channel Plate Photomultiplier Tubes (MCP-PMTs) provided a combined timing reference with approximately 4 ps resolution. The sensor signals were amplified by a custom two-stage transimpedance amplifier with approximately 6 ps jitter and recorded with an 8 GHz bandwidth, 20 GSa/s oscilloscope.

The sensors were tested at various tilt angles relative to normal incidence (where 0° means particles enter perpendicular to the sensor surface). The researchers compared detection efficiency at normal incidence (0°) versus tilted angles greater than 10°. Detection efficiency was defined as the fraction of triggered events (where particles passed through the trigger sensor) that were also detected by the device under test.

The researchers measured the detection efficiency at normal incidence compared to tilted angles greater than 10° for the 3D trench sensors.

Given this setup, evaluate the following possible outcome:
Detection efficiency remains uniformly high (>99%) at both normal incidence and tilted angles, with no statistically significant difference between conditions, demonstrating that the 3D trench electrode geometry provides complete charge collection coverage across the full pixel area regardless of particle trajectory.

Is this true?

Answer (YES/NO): NO